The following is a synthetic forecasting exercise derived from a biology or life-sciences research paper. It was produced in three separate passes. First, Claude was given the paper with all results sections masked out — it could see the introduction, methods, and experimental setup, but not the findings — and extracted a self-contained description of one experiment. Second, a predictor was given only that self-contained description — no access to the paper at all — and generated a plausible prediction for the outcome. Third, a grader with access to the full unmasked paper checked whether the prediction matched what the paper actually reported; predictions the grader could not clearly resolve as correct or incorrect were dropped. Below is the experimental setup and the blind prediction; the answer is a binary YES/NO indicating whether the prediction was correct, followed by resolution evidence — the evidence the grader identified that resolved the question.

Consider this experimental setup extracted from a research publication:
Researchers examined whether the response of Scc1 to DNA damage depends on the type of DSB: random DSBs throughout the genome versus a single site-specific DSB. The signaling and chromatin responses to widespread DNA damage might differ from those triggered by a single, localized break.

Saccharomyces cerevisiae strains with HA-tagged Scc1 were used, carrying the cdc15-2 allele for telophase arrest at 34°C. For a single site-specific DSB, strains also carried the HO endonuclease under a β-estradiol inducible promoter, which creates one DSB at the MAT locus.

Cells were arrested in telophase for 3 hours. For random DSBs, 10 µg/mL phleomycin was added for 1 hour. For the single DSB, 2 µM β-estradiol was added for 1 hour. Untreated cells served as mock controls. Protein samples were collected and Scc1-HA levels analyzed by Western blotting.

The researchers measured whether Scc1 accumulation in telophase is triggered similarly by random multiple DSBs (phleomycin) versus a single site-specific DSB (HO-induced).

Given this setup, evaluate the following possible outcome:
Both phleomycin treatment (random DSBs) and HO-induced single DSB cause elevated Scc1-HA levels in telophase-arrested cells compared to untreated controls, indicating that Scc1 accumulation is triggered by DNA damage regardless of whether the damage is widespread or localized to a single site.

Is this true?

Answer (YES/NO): YES